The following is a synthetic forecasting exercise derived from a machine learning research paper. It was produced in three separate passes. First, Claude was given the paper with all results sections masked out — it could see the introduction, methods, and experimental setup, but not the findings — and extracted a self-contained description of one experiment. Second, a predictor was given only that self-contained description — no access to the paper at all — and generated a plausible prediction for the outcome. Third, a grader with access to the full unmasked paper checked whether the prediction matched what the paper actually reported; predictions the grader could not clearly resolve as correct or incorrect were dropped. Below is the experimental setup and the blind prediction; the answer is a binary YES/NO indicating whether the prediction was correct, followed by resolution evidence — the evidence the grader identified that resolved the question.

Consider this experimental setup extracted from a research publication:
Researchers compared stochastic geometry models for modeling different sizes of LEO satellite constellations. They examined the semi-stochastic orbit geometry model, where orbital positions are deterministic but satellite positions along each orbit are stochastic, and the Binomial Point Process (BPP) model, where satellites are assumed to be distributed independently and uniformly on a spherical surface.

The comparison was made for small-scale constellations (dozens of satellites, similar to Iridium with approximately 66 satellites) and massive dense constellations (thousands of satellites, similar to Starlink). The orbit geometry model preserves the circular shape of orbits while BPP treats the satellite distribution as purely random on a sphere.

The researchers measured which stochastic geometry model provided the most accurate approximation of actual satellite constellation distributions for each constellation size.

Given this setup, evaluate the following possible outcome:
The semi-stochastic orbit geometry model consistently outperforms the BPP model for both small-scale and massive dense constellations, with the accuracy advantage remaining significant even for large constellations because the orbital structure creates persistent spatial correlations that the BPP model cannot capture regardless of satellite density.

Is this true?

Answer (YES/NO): NO